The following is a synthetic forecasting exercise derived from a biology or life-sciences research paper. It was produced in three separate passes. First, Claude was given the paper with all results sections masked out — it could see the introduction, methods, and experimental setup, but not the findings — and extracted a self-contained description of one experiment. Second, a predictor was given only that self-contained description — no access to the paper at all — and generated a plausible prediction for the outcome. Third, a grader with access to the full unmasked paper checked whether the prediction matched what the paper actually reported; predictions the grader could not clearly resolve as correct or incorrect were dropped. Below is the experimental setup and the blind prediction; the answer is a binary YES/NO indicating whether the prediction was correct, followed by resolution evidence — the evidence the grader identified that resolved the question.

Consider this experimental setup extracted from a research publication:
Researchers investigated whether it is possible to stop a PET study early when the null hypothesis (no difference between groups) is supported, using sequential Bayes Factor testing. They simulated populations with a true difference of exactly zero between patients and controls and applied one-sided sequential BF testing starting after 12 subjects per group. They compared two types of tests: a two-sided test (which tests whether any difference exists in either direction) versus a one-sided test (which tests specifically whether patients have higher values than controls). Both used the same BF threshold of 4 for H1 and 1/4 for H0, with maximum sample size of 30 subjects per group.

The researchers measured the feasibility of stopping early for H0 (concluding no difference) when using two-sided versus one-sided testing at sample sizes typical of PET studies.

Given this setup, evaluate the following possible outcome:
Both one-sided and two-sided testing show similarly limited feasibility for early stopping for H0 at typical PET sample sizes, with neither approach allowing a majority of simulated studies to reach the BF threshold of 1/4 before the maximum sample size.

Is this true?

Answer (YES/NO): NO